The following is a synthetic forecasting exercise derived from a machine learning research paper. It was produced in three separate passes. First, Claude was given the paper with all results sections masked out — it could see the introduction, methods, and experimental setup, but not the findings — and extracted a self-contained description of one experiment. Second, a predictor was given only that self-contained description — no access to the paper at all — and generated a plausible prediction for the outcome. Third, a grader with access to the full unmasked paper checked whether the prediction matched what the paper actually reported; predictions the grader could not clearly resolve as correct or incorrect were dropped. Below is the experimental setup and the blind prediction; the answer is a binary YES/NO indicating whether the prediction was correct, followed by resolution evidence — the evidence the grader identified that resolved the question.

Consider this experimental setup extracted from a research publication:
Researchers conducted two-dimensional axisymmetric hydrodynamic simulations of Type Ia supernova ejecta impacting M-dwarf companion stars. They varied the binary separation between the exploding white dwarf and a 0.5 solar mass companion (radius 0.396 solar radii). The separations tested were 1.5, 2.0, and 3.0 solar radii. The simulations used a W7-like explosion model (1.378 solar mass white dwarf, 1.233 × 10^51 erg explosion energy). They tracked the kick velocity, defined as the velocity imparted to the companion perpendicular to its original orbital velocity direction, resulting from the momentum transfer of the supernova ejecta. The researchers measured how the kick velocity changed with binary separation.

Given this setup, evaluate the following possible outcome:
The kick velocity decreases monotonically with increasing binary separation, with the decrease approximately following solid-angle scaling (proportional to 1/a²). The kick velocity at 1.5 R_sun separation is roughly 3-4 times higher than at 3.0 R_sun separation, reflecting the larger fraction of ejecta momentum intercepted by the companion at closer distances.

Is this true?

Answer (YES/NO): NO